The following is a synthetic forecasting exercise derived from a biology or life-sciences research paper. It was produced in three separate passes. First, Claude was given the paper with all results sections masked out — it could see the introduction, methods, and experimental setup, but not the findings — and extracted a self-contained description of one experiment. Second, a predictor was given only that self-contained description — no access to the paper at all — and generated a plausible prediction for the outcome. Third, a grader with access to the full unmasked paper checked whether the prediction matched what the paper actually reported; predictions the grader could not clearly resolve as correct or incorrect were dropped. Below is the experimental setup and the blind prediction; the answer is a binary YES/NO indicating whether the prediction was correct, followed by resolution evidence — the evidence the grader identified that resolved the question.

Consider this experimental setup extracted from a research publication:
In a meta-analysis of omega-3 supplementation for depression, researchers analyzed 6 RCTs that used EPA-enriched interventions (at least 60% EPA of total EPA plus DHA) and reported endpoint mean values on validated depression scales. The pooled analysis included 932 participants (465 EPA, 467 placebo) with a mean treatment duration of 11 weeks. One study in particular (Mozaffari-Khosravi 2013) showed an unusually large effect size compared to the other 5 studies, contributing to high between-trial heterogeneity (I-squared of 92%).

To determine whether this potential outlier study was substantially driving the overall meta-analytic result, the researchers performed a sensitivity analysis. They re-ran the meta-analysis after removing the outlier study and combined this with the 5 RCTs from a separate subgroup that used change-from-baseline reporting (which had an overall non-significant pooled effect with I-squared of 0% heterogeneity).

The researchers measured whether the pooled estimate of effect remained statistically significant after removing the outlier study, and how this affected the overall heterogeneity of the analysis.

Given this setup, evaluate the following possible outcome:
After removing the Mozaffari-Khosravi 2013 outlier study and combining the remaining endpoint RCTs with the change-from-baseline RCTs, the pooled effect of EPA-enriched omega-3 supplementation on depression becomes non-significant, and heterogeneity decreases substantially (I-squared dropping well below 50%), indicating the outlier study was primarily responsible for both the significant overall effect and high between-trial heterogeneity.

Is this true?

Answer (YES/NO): NO